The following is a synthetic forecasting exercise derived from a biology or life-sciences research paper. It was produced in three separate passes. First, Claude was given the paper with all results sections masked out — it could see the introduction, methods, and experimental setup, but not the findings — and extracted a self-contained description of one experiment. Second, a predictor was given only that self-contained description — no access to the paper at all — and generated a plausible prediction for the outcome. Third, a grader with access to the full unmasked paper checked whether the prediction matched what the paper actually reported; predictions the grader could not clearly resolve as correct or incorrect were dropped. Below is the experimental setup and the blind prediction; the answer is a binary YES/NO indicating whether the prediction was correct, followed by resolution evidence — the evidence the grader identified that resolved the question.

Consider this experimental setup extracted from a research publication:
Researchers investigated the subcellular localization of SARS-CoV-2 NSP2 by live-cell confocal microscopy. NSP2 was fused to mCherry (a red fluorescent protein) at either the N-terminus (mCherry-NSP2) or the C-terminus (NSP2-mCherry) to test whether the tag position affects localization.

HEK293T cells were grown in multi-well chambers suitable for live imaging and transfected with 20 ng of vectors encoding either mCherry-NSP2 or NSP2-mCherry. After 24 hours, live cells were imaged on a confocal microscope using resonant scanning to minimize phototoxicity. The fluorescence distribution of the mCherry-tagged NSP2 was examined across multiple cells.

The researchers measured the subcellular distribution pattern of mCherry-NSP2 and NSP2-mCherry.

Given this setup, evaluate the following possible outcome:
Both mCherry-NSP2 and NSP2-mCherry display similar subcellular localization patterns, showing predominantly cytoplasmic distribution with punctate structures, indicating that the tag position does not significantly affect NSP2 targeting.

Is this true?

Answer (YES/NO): NO